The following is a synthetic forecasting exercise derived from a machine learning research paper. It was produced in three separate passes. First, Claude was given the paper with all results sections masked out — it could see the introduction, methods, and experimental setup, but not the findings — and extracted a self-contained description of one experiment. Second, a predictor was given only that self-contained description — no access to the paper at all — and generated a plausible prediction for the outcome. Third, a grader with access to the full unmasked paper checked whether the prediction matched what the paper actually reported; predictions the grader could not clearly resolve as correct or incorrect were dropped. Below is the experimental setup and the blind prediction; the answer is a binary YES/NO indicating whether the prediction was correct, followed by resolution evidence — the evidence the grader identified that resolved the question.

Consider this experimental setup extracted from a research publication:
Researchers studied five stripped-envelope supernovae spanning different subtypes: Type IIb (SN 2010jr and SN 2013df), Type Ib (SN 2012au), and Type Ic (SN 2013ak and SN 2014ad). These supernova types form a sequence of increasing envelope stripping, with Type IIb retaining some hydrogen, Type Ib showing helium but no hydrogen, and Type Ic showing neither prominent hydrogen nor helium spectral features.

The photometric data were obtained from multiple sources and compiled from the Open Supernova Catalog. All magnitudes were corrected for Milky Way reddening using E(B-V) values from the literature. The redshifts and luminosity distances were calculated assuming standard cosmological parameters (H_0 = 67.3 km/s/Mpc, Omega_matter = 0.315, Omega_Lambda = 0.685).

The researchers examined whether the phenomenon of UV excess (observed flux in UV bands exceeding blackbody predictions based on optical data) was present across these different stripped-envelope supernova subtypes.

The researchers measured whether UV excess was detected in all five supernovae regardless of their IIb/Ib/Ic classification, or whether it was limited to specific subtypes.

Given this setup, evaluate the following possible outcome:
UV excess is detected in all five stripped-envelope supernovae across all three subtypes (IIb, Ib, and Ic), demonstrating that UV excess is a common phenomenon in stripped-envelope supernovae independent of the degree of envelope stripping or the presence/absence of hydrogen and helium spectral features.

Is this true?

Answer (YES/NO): YES